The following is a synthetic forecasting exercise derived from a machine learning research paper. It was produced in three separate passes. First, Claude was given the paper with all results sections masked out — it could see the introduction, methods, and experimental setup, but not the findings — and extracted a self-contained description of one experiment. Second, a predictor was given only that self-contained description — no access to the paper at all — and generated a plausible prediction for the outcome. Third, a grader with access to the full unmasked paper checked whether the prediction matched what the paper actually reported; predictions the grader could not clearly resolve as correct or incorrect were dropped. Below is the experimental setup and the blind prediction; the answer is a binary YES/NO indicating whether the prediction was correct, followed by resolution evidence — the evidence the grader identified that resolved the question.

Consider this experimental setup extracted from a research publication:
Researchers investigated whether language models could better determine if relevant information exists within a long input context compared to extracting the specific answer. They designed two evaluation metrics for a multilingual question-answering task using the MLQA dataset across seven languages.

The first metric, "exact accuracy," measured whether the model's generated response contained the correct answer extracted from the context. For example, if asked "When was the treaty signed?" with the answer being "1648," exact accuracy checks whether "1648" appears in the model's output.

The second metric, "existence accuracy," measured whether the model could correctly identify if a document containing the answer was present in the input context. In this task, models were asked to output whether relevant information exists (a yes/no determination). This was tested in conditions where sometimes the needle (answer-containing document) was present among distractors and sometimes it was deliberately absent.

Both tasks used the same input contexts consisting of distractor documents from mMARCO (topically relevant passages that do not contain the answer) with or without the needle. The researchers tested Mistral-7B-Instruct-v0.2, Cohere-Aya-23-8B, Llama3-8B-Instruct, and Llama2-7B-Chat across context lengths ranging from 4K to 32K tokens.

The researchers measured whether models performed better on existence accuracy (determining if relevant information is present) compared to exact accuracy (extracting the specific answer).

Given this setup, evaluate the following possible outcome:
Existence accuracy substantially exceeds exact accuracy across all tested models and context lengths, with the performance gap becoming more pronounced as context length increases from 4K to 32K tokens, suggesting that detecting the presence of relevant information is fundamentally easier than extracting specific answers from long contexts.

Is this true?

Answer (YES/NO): NO